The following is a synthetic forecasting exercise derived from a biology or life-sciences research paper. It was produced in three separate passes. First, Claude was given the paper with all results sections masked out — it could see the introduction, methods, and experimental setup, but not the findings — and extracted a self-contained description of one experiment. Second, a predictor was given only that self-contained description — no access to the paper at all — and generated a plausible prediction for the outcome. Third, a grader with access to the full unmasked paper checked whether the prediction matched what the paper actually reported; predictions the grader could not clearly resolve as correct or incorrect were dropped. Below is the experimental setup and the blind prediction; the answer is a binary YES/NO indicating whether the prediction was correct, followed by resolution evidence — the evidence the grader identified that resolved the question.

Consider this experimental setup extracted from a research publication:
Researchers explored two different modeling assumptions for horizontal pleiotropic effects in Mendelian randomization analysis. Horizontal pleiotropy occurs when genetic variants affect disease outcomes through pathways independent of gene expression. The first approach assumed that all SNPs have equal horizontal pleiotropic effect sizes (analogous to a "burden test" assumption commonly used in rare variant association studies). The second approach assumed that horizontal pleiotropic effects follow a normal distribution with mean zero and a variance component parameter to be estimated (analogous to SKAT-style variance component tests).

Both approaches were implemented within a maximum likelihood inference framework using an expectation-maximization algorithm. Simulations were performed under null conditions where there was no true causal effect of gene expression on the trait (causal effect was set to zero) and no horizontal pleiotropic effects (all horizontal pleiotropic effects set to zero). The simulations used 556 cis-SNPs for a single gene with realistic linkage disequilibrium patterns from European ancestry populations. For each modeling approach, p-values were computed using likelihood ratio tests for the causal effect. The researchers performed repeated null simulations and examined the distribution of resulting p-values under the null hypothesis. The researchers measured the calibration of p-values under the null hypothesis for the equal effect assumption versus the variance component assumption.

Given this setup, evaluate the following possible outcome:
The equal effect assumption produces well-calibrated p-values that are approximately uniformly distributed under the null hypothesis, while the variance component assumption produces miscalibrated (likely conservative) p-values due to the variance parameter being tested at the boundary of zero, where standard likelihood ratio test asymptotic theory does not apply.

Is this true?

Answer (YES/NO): NO